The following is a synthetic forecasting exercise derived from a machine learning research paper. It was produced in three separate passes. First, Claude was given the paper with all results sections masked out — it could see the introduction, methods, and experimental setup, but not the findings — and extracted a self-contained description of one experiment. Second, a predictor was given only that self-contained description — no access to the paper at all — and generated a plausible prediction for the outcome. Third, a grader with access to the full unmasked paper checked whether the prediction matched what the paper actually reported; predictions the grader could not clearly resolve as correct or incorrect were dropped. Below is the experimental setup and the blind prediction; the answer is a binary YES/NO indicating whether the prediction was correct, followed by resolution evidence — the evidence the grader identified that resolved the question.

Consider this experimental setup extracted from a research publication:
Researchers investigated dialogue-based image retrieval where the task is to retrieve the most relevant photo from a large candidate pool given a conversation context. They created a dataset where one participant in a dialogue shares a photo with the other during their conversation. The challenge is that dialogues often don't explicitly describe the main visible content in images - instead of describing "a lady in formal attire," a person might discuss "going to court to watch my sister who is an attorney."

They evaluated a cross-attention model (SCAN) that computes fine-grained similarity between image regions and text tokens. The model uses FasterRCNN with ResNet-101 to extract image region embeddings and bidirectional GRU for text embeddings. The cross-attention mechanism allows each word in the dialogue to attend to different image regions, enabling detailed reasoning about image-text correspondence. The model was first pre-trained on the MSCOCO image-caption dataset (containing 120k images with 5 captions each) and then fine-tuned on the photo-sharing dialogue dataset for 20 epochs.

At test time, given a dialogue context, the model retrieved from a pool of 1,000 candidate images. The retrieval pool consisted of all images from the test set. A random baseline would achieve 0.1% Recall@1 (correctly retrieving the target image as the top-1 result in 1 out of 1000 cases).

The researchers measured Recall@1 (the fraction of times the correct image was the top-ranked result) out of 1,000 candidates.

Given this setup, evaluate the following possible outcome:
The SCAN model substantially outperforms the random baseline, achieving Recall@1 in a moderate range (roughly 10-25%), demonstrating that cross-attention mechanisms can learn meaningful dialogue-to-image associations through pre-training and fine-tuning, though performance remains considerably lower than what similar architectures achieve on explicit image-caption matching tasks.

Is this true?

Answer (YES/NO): YES